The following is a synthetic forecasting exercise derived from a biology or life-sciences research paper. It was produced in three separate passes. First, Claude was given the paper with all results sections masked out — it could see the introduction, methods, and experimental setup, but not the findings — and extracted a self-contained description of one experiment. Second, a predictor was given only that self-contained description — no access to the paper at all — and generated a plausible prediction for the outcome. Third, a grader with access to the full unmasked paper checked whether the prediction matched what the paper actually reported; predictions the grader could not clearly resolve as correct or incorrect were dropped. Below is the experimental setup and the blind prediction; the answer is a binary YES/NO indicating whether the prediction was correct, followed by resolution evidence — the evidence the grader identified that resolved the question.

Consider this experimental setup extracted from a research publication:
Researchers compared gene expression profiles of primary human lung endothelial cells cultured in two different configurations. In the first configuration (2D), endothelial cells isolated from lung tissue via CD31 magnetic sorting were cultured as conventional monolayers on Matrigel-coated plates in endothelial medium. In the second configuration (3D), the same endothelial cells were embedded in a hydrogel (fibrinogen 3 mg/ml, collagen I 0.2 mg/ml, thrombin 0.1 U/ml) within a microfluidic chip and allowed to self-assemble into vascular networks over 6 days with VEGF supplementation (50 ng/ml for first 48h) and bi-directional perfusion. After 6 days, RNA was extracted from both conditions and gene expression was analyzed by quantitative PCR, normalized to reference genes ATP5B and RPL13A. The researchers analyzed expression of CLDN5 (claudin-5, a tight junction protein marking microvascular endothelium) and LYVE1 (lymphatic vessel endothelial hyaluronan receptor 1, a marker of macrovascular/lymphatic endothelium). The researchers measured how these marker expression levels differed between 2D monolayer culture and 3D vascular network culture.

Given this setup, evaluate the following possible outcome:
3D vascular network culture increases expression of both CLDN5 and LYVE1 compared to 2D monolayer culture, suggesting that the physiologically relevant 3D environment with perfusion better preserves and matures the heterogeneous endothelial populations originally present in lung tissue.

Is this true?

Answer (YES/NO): NO